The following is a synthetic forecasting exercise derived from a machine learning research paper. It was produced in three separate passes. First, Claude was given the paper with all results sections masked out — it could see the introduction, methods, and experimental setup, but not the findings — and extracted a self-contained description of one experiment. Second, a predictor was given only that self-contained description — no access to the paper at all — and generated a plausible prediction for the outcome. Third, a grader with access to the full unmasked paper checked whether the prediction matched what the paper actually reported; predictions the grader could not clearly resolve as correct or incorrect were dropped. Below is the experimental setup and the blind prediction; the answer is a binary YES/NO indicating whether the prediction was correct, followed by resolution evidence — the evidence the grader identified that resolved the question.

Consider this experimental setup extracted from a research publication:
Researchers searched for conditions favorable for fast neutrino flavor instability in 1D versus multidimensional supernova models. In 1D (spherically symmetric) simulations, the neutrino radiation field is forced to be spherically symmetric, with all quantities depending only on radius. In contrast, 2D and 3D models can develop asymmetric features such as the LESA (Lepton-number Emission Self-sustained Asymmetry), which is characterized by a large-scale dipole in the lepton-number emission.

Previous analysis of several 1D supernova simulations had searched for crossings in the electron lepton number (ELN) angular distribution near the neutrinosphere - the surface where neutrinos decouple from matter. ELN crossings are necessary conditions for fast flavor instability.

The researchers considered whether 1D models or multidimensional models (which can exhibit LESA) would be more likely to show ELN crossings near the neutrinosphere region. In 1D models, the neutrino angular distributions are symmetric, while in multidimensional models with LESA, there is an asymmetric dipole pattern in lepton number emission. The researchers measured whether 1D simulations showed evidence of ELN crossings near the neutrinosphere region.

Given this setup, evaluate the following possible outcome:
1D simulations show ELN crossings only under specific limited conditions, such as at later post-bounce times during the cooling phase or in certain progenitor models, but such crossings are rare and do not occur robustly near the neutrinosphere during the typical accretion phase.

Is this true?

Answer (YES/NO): NO